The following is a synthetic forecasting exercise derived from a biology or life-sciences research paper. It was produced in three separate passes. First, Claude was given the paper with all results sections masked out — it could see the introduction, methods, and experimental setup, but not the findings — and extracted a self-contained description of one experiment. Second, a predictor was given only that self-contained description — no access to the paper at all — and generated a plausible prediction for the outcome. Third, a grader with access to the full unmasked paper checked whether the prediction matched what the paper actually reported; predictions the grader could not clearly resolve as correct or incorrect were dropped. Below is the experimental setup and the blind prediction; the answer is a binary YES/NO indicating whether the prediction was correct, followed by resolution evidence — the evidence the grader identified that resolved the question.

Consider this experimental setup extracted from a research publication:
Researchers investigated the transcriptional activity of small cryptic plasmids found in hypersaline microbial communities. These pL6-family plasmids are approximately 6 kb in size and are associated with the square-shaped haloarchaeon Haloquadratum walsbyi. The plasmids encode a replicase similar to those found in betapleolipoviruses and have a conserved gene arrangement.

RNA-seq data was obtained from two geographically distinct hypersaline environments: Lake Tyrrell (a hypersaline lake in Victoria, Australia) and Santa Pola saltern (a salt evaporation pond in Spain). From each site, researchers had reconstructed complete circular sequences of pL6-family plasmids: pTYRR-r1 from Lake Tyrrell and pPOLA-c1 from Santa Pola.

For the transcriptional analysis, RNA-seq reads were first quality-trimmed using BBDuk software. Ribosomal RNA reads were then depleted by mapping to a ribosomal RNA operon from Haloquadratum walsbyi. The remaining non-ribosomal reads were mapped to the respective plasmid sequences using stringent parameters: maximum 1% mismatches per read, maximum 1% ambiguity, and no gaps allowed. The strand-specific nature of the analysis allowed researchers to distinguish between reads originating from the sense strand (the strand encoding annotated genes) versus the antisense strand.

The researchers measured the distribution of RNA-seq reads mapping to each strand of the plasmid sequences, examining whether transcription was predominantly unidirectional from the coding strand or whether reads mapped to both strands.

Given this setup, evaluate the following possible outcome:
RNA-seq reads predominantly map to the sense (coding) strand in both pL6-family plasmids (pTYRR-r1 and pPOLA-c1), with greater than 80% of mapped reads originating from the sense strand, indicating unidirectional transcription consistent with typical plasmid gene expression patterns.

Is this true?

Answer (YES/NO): NO